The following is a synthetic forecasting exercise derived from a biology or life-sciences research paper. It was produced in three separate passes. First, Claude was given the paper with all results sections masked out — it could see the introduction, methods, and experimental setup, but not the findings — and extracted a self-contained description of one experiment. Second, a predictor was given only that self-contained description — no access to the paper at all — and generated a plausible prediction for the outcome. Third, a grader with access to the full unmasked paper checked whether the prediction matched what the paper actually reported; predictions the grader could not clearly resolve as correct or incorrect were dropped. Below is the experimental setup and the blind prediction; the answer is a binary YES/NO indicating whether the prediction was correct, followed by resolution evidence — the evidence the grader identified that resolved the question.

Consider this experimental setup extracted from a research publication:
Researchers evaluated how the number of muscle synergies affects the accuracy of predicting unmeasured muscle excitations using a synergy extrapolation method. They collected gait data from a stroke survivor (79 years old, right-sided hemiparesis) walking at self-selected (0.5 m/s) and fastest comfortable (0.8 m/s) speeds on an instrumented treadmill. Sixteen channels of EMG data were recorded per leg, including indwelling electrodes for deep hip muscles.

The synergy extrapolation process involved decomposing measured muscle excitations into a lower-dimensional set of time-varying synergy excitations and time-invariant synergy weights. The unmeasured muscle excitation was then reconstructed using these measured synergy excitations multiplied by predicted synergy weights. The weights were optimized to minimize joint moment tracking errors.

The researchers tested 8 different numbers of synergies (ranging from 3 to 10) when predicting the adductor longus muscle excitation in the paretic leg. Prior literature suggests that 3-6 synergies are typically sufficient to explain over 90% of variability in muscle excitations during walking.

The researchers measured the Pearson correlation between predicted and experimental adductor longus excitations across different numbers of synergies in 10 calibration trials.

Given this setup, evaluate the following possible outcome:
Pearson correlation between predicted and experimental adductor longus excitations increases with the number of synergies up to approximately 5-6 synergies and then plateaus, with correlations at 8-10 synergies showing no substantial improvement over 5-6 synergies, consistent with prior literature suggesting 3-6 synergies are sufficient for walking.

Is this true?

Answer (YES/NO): NO